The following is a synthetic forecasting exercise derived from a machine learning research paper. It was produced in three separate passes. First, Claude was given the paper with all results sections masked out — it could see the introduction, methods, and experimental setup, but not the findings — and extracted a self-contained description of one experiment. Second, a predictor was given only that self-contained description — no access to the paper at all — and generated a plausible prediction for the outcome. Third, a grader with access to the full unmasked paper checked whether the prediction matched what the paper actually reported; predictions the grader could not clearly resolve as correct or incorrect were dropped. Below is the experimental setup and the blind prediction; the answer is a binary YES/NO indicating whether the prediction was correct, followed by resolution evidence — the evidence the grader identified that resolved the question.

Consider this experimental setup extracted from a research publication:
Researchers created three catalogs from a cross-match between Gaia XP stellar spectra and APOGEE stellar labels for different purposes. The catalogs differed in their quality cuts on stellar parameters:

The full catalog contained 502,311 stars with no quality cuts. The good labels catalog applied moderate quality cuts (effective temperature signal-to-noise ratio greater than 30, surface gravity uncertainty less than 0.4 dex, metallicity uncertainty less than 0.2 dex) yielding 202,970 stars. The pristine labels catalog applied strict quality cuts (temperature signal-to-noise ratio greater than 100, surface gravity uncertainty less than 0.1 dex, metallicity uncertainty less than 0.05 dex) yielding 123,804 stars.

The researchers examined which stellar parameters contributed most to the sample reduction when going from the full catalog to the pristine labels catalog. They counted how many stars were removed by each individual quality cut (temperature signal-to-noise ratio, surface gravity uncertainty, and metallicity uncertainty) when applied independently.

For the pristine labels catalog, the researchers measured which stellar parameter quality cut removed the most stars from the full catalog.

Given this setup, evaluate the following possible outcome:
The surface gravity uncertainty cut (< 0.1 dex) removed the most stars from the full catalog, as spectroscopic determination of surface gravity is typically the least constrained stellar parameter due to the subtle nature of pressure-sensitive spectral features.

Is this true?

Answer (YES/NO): YES